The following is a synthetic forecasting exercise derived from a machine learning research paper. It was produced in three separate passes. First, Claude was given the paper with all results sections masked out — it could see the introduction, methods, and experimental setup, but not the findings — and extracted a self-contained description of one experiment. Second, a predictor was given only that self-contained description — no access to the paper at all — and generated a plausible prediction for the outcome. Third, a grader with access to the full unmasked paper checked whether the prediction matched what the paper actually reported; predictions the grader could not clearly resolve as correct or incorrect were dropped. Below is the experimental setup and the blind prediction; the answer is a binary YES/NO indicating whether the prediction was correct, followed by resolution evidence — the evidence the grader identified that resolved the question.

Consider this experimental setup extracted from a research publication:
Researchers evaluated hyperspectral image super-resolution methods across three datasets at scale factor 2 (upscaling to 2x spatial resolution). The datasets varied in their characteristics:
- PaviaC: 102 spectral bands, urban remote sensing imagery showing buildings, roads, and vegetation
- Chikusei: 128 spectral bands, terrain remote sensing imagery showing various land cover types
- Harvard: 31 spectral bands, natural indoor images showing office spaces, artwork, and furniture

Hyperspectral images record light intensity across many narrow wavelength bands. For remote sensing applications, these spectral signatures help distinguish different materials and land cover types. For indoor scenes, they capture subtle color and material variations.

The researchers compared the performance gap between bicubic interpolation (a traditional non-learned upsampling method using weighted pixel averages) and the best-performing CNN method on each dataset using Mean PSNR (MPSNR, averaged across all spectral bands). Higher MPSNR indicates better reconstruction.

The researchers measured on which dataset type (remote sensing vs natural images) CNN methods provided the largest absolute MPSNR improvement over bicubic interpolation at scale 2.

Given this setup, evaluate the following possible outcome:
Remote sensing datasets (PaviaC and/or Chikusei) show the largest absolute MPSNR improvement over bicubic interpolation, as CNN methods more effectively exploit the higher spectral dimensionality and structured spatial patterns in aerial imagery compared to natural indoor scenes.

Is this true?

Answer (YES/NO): YES